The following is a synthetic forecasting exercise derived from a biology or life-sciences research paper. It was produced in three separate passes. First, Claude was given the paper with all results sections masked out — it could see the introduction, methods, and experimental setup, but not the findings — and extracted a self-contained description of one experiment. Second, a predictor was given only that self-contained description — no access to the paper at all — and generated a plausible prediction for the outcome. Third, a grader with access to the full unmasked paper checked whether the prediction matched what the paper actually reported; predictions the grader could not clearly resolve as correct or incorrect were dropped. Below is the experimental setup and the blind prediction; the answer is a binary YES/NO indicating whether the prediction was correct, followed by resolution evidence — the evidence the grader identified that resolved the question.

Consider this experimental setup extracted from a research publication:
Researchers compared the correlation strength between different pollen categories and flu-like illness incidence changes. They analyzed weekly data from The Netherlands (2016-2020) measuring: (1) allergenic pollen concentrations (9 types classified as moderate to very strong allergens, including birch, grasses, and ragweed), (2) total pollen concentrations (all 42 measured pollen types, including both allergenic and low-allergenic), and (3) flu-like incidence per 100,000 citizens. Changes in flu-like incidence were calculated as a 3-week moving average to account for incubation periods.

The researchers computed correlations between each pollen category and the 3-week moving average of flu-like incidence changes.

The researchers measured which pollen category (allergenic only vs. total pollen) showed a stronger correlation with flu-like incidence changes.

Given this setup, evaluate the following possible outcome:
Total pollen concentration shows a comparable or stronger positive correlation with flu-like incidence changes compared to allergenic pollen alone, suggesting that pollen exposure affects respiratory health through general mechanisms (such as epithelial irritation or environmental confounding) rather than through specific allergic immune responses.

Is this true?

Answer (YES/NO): NO